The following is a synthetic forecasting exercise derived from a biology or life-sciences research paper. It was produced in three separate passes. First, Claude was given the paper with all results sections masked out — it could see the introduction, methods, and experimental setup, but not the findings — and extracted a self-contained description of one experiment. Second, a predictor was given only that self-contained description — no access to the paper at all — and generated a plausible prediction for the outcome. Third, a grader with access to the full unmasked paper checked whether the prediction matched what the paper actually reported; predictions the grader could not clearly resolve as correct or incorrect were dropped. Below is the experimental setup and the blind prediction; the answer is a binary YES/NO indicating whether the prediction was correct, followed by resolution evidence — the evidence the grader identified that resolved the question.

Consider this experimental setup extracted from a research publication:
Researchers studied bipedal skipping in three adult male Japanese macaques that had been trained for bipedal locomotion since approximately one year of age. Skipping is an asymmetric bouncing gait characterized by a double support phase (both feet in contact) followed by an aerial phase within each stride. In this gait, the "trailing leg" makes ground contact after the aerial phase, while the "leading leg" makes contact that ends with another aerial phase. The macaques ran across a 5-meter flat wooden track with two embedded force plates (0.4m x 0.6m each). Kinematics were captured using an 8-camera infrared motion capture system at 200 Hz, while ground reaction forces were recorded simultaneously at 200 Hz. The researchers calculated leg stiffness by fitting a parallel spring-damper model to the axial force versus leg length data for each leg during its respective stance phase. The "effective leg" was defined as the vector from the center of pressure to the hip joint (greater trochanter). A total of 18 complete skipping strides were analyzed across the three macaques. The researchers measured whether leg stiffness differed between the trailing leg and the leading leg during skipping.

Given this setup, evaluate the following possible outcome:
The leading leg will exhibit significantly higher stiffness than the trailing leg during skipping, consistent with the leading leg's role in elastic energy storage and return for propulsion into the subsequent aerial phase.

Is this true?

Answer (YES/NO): NO